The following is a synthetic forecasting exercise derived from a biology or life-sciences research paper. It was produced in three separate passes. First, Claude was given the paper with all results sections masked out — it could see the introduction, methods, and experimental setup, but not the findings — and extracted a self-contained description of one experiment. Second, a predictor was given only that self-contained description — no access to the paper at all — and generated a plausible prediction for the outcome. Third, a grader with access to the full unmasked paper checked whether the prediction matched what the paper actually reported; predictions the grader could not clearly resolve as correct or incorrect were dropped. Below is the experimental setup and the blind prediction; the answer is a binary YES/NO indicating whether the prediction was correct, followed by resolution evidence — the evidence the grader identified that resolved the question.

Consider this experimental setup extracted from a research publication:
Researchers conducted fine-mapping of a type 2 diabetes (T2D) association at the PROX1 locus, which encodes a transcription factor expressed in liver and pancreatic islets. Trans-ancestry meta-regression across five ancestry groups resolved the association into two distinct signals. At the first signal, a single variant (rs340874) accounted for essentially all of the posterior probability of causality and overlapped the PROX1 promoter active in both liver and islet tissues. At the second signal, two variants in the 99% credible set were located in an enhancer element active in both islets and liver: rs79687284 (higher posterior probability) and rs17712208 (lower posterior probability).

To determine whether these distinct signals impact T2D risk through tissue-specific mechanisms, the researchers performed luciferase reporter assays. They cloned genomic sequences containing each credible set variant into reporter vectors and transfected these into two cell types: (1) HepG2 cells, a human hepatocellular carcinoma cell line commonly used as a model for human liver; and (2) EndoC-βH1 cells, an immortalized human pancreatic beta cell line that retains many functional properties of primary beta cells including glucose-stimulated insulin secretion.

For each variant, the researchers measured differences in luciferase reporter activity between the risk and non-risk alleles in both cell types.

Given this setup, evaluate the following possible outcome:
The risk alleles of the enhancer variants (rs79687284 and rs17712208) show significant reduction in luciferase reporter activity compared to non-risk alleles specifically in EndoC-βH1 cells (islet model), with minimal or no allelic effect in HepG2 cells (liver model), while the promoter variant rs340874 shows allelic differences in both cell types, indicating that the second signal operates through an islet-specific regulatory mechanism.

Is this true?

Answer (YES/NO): NO